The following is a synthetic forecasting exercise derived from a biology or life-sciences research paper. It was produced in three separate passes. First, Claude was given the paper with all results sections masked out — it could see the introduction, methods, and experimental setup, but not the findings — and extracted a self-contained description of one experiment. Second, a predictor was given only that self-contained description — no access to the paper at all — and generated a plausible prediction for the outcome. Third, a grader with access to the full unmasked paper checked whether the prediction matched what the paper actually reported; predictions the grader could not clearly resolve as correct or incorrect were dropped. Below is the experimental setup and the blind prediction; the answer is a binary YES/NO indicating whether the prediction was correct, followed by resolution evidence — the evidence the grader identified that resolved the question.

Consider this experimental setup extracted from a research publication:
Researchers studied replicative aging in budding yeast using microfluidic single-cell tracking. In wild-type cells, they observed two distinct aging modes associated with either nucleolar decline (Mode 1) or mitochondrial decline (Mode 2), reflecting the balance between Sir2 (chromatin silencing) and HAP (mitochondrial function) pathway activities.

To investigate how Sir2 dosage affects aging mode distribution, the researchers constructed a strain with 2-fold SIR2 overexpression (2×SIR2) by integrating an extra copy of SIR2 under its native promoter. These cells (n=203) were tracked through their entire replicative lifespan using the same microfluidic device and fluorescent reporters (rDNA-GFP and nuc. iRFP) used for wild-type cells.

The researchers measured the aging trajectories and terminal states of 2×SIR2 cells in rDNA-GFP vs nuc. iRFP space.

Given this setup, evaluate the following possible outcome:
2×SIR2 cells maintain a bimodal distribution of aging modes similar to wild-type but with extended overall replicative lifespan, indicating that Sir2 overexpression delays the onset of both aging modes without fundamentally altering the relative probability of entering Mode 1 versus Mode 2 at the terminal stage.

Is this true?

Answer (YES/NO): NO